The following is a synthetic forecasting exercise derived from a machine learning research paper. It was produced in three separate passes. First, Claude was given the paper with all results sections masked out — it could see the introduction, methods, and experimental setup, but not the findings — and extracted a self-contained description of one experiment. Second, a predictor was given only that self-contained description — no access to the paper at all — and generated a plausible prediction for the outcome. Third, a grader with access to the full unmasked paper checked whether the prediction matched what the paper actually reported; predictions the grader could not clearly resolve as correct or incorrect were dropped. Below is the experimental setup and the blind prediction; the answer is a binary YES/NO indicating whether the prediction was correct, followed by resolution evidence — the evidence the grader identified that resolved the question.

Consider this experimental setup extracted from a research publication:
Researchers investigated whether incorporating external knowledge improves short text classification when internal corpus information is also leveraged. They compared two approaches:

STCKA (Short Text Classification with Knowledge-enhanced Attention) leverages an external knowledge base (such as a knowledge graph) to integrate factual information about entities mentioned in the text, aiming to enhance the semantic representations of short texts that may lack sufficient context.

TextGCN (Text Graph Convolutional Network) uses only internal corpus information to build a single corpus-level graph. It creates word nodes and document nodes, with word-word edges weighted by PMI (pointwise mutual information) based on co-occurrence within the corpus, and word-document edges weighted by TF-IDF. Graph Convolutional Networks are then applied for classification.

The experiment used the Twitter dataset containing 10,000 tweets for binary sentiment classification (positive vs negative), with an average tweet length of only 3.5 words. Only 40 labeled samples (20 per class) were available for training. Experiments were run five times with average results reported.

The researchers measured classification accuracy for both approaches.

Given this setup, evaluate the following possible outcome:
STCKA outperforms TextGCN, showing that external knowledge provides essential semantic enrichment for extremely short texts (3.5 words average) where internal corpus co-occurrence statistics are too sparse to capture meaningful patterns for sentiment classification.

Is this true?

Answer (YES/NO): NO